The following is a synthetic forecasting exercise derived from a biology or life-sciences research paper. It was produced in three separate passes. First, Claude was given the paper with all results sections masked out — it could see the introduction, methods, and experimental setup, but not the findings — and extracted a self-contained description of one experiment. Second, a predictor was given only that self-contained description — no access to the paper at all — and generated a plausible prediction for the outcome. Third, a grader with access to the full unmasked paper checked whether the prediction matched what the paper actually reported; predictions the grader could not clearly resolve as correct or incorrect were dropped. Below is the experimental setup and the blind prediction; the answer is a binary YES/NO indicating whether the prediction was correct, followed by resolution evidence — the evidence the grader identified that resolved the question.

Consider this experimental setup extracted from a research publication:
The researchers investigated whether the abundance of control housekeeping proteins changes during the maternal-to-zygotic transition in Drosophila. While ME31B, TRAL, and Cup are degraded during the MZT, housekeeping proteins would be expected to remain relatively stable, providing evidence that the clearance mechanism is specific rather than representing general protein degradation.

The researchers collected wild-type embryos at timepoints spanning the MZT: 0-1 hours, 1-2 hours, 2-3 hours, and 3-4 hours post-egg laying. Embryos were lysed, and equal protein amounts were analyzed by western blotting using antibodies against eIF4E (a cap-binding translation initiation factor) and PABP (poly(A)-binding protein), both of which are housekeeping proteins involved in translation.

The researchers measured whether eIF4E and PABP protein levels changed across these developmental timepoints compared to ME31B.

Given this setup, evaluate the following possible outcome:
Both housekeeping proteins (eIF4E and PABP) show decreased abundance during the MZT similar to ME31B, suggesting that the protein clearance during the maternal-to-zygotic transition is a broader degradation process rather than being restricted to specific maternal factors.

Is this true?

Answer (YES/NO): NO